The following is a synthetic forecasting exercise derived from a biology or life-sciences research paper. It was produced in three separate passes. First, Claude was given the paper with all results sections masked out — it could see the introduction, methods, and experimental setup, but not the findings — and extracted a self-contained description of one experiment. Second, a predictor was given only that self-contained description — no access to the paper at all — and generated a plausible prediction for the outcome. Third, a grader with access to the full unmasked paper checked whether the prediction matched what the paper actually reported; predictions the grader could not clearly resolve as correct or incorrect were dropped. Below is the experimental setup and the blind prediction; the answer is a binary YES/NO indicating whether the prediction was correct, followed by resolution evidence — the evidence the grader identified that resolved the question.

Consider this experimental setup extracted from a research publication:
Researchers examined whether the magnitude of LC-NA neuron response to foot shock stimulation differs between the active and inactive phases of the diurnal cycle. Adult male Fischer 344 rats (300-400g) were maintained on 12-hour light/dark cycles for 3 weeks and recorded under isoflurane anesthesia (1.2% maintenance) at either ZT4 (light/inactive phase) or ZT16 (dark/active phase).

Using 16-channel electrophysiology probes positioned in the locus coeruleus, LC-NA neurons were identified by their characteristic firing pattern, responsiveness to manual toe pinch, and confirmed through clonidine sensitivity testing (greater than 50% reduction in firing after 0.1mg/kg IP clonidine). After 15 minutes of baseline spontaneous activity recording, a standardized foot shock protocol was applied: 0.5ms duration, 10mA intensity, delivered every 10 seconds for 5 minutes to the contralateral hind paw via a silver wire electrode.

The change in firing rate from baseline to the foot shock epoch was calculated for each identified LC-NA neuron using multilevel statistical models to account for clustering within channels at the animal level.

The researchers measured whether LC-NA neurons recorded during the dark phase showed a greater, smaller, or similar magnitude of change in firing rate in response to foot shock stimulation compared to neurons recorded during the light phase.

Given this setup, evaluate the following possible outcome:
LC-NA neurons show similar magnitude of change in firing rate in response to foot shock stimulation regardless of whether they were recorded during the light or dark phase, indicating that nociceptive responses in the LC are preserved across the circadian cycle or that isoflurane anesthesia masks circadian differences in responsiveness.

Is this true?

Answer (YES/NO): NO